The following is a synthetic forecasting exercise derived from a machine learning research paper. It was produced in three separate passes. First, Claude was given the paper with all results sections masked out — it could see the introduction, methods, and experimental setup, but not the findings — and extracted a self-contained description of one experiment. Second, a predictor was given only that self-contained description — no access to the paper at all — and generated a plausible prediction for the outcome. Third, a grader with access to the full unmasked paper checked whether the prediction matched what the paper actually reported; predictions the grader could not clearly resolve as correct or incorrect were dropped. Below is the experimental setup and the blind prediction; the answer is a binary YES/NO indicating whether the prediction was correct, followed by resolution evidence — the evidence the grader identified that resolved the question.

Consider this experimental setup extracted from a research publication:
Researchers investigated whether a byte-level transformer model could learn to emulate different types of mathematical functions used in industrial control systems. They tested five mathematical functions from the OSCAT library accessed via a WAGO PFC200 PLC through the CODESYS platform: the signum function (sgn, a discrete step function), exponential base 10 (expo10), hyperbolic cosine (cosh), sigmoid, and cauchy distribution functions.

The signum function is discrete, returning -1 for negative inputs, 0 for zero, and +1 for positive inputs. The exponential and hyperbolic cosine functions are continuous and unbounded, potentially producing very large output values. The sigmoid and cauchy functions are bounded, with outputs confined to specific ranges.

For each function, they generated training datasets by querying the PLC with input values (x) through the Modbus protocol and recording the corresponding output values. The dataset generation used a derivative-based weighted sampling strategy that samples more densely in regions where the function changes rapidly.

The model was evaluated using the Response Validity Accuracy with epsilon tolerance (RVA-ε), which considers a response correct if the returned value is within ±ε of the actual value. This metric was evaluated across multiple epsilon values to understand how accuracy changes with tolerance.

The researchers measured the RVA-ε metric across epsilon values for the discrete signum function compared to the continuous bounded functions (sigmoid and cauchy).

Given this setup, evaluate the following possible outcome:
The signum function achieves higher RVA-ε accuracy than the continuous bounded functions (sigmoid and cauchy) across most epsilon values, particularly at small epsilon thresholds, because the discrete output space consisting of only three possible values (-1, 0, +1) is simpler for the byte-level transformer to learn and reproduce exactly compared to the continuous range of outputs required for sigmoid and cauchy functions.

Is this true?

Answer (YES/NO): YES